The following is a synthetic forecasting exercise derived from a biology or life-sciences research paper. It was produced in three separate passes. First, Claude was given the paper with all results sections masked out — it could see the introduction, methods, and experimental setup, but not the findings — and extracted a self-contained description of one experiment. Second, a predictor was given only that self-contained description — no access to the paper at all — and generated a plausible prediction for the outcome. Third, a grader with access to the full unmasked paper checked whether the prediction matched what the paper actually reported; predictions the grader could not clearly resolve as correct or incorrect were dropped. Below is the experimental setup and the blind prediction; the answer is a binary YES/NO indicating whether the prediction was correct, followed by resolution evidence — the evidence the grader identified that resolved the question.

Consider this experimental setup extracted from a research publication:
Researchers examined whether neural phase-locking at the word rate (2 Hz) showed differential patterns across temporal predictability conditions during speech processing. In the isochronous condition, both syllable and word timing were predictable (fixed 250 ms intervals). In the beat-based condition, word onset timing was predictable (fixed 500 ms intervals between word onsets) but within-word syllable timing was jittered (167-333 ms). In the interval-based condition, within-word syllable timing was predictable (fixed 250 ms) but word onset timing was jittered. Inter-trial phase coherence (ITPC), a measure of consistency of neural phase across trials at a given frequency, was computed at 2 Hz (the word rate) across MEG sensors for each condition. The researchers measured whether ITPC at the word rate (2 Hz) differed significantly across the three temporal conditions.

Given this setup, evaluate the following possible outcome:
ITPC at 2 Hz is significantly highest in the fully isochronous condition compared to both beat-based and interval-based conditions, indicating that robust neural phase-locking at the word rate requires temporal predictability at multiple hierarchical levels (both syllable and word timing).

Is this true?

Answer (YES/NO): YES